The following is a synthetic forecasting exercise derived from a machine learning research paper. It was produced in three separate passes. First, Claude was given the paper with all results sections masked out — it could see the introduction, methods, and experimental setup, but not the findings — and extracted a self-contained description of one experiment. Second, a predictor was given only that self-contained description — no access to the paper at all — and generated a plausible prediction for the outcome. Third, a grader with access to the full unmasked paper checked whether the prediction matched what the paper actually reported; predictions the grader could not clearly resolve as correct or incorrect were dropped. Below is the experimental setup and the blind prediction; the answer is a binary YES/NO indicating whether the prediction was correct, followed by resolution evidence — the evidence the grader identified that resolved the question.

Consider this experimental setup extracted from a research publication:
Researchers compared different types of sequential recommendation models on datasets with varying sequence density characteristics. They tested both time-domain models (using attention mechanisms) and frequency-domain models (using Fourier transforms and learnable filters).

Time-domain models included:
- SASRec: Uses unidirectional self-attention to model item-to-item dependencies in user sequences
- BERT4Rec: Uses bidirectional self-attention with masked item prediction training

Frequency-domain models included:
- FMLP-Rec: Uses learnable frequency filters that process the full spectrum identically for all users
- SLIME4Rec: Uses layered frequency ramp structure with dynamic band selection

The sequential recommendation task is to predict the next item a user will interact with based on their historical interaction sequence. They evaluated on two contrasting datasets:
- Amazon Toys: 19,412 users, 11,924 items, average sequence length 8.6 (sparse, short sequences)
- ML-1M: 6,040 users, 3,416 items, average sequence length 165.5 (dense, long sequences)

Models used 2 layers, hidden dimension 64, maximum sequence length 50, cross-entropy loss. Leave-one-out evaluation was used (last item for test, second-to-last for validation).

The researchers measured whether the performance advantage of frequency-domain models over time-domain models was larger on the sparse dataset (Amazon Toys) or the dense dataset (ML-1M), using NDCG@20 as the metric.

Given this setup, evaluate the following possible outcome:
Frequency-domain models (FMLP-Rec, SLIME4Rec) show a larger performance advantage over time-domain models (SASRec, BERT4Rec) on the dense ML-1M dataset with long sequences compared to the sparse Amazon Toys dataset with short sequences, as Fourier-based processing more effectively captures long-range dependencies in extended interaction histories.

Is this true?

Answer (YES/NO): NO